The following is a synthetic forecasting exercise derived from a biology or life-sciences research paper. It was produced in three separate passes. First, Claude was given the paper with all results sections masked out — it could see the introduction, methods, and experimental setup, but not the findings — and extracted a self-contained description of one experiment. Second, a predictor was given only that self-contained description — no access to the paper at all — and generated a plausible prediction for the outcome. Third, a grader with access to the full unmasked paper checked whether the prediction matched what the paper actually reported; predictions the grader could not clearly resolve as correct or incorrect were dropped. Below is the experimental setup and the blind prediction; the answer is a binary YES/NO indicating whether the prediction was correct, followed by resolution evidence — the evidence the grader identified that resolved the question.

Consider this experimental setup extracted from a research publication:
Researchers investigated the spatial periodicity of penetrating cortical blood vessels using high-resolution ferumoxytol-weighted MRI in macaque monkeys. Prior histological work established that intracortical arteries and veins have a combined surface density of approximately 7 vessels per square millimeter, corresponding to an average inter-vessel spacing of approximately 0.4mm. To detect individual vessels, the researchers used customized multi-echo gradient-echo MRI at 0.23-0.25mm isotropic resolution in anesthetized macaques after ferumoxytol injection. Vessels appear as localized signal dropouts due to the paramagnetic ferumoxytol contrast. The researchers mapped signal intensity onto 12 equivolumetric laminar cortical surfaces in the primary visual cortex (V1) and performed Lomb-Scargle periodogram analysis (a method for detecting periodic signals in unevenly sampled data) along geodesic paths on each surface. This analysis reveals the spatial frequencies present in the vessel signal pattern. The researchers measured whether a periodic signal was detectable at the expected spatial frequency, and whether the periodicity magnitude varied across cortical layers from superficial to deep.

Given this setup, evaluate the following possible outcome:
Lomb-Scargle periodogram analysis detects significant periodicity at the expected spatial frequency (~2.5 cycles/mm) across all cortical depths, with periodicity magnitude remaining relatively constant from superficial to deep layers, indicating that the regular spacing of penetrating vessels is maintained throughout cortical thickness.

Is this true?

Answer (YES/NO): NO